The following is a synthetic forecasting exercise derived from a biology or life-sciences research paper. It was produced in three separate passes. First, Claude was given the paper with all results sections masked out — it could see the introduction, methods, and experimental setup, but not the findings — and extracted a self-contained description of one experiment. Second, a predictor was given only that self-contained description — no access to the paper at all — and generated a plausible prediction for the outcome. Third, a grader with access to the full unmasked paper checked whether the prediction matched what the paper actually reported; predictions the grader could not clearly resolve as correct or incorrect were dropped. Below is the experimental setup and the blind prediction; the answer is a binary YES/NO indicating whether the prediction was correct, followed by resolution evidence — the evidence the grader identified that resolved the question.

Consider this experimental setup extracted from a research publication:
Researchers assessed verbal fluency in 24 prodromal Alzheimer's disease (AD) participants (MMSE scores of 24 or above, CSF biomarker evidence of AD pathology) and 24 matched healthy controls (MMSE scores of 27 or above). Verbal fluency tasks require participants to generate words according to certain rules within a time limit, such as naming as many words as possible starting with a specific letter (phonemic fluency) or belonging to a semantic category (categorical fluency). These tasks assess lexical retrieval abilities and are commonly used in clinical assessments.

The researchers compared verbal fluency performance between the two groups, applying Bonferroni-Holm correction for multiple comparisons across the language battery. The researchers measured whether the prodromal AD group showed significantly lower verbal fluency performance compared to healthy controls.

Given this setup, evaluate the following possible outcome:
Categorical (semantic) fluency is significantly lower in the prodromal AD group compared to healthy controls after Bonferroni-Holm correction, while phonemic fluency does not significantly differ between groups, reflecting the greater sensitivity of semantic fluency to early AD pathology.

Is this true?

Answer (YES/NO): NO